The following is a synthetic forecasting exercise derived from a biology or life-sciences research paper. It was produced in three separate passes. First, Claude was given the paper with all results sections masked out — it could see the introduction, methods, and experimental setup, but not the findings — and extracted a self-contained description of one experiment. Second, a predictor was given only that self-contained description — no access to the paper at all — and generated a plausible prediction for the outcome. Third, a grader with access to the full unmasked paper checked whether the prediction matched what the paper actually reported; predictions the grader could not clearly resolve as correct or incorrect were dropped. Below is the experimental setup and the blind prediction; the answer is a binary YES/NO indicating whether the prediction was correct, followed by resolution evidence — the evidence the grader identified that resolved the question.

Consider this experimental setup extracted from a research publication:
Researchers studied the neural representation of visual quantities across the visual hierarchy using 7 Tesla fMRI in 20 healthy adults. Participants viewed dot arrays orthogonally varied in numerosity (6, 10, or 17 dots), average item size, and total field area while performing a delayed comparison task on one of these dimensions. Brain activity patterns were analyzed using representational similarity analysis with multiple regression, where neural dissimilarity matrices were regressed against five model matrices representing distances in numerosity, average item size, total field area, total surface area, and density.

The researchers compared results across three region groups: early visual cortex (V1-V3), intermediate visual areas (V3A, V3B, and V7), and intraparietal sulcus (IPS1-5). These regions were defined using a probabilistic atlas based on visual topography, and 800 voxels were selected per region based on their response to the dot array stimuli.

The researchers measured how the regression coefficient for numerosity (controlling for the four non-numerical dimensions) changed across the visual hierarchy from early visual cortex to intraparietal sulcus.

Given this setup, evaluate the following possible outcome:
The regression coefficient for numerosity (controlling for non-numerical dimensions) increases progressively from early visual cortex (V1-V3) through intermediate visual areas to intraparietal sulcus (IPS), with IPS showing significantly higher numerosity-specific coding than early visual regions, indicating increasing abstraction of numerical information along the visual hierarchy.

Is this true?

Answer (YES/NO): NO